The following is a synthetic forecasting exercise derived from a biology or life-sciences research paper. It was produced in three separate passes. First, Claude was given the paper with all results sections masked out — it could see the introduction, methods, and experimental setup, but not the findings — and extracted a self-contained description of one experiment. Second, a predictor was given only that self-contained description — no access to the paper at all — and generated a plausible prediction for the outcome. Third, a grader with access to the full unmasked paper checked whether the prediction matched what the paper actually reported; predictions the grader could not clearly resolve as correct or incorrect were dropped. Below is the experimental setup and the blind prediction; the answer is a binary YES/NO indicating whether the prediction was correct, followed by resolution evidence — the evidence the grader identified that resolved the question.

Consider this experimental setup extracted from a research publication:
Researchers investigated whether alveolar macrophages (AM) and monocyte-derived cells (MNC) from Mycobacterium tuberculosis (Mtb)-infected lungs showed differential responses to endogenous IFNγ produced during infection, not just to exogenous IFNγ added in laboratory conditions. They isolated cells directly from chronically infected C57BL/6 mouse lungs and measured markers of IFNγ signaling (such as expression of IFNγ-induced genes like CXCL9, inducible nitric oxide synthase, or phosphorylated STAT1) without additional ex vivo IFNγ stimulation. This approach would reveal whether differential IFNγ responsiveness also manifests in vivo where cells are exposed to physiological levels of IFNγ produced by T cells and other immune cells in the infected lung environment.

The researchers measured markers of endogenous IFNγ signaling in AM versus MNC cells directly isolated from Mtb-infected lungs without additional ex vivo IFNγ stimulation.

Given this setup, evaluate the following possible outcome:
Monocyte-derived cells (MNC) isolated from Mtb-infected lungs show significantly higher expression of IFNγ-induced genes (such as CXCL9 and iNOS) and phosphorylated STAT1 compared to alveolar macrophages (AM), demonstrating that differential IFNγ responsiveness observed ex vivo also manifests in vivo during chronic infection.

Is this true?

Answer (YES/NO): NO